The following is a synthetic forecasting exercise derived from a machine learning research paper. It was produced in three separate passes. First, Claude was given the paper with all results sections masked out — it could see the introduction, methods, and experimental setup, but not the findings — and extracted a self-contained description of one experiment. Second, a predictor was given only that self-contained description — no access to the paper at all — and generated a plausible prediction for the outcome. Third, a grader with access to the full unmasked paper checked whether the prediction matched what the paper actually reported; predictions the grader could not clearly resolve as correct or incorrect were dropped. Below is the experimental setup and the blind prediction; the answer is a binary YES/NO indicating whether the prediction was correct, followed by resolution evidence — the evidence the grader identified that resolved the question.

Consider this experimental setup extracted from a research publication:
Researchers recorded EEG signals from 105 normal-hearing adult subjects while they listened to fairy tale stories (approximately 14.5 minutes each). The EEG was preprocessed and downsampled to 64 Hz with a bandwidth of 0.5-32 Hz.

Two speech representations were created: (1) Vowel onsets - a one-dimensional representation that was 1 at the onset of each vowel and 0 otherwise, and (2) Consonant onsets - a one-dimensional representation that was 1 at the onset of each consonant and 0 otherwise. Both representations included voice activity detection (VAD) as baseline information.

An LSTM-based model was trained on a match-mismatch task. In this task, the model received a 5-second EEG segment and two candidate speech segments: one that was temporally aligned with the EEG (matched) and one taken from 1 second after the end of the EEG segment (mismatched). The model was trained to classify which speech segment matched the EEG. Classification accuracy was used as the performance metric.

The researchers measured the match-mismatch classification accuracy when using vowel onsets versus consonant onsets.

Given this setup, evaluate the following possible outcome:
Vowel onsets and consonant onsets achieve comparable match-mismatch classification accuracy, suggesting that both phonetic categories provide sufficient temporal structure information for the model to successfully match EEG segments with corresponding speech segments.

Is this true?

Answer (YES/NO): NO